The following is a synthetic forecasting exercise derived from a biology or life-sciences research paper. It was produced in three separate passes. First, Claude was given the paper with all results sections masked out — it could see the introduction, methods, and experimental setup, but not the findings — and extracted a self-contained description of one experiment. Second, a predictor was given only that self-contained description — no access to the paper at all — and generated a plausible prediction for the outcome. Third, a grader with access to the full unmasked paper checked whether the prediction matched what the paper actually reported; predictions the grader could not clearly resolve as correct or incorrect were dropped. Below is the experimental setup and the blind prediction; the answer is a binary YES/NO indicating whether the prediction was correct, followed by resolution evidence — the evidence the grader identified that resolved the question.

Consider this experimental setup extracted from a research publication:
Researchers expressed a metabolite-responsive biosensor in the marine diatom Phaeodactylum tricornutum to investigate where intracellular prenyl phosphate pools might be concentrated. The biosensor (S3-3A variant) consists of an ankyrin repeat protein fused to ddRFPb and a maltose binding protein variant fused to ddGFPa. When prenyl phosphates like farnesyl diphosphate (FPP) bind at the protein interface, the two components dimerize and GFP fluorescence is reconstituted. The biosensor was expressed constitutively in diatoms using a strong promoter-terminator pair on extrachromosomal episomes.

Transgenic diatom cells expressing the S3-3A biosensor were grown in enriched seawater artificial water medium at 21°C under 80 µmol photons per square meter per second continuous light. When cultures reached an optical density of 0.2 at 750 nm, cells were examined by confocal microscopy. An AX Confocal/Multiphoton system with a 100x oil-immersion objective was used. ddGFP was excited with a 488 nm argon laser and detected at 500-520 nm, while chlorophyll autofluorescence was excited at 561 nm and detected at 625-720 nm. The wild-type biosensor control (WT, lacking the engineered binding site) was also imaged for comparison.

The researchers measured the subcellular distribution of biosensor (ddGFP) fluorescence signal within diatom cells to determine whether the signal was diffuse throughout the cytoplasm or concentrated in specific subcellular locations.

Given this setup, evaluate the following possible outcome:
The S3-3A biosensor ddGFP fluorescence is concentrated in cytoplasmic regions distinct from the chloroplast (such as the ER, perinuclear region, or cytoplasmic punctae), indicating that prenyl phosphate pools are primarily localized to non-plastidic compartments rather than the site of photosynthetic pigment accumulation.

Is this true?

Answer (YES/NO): YES